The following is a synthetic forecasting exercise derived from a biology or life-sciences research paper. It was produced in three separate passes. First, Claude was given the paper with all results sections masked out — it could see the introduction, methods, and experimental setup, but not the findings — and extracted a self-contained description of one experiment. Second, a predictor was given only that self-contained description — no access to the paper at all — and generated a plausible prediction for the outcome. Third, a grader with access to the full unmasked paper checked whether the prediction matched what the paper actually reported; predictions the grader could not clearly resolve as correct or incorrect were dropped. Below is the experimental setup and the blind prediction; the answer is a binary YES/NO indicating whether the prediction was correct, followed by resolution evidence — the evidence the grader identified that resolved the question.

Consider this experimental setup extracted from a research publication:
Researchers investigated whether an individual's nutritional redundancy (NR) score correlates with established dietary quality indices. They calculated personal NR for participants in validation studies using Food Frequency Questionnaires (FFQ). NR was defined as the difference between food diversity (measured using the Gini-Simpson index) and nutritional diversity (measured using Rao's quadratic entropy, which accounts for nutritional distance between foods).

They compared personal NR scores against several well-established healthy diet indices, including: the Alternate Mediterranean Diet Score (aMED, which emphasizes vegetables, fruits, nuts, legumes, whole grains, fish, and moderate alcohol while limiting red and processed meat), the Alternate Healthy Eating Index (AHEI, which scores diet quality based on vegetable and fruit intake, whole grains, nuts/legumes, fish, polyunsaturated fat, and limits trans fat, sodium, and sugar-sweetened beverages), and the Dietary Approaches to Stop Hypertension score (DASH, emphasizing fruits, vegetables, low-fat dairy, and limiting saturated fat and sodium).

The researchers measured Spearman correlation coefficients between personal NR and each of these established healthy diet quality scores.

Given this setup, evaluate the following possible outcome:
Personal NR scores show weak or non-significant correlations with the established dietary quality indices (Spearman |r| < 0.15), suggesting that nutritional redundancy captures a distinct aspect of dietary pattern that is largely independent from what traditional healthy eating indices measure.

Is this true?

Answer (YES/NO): NO